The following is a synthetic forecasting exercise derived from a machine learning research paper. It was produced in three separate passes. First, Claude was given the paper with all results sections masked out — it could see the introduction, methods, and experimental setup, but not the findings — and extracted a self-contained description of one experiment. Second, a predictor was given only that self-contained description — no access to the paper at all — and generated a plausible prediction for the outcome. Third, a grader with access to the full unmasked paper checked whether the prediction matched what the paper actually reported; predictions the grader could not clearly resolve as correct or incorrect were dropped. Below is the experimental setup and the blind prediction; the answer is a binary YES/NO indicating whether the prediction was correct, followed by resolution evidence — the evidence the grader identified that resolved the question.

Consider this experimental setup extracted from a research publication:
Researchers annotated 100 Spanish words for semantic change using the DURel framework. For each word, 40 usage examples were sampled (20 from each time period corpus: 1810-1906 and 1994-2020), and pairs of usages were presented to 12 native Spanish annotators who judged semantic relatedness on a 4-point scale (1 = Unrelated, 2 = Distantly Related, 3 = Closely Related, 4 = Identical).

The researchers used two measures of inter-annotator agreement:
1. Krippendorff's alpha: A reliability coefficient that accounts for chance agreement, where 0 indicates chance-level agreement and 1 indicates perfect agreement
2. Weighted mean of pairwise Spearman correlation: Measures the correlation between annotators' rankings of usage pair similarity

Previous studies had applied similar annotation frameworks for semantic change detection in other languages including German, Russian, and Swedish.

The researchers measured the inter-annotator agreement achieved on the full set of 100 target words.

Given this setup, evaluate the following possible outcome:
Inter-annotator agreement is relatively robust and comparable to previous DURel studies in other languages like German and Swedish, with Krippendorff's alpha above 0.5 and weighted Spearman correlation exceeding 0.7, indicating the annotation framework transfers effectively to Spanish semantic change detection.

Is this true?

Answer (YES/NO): NO